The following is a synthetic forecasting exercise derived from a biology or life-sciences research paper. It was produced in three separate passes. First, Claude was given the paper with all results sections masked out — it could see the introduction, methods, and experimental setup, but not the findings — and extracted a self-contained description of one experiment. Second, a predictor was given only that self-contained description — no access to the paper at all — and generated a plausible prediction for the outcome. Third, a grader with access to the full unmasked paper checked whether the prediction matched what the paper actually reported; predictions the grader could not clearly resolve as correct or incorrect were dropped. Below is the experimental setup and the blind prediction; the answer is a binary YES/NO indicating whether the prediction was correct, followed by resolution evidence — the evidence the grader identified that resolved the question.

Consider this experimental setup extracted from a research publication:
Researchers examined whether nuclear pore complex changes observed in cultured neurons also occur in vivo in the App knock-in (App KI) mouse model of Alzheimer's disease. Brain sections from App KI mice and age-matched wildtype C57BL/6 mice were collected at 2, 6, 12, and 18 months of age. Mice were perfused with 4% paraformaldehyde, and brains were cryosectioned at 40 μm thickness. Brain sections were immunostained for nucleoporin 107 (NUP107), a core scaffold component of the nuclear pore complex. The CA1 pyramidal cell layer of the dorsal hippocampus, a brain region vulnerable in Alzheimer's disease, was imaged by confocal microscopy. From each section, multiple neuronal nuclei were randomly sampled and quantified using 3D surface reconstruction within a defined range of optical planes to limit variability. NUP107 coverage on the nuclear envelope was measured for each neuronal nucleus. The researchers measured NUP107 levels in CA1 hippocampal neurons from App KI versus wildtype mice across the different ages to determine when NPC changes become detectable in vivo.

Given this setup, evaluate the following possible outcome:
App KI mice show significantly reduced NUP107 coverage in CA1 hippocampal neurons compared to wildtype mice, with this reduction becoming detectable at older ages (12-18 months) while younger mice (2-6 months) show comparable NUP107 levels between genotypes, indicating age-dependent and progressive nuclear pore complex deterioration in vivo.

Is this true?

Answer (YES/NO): NO